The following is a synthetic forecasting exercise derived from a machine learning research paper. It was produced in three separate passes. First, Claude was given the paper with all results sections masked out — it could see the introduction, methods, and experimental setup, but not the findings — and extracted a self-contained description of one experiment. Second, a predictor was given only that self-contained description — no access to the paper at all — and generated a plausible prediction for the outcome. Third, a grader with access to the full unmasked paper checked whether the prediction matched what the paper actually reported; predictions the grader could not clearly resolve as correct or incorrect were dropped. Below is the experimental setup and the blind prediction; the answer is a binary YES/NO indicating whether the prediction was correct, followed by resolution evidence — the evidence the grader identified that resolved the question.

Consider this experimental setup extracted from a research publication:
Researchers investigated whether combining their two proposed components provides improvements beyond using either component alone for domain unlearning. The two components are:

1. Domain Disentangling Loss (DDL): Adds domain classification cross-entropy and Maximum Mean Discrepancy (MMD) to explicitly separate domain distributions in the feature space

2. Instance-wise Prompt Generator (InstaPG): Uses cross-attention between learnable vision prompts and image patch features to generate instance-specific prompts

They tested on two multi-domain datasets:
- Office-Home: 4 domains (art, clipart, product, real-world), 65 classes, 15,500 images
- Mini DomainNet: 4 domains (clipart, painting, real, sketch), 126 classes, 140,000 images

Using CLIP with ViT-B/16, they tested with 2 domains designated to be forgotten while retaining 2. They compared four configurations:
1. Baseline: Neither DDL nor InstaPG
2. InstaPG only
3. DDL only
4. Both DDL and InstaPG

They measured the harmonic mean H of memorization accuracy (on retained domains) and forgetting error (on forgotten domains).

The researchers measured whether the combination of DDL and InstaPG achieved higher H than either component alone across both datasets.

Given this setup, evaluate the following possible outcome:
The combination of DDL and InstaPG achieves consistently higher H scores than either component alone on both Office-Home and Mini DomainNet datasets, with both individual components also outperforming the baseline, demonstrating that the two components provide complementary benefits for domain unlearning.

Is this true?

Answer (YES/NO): YES